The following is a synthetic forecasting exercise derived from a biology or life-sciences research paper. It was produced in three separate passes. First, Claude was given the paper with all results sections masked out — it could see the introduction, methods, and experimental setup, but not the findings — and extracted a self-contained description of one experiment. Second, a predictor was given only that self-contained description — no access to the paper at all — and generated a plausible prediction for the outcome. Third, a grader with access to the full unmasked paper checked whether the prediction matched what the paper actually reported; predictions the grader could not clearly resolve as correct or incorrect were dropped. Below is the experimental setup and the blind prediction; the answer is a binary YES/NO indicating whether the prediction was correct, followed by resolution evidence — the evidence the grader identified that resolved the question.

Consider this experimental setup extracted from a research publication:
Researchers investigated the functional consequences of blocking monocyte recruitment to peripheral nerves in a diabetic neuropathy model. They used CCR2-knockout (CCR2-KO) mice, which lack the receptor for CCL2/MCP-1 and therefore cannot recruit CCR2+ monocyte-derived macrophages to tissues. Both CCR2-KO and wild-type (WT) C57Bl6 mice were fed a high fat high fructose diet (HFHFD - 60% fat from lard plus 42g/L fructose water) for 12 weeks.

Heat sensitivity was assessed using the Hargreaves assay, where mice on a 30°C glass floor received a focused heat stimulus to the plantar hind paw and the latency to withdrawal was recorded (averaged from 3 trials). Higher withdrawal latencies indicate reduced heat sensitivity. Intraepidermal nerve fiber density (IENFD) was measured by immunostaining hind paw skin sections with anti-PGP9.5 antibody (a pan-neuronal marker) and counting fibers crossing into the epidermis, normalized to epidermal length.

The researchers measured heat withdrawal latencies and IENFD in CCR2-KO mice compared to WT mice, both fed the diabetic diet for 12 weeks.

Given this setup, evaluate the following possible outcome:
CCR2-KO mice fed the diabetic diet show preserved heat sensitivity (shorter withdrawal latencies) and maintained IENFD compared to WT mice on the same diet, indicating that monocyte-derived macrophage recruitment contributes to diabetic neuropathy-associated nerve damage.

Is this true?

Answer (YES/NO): NO